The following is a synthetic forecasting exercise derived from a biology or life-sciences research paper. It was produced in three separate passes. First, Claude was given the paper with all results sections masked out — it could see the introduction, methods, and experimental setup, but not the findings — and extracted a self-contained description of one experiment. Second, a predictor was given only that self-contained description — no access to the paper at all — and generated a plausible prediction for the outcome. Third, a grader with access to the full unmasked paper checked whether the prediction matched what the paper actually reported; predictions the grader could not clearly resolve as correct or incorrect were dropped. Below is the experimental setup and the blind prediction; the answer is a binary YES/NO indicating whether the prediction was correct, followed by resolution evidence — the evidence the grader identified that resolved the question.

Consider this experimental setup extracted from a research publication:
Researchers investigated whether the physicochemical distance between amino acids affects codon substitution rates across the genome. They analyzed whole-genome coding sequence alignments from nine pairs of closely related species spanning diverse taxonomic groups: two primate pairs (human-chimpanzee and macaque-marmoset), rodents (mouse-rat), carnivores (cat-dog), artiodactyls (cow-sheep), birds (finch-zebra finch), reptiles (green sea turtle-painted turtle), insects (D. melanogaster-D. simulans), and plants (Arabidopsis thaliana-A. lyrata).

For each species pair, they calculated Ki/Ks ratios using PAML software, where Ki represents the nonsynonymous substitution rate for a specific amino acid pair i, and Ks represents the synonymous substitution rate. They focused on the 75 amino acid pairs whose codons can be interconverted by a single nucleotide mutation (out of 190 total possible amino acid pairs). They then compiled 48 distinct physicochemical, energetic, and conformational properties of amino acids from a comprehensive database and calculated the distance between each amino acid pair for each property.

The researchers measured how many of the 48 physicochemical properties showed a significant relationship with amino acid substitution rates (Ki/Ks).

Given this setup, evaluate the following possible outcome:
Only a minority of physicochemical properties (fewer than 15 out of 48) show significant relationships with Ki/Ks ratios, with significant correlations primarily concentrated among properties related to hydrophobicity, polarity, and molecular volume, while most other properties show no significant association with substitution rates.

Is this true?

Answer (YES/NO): NO